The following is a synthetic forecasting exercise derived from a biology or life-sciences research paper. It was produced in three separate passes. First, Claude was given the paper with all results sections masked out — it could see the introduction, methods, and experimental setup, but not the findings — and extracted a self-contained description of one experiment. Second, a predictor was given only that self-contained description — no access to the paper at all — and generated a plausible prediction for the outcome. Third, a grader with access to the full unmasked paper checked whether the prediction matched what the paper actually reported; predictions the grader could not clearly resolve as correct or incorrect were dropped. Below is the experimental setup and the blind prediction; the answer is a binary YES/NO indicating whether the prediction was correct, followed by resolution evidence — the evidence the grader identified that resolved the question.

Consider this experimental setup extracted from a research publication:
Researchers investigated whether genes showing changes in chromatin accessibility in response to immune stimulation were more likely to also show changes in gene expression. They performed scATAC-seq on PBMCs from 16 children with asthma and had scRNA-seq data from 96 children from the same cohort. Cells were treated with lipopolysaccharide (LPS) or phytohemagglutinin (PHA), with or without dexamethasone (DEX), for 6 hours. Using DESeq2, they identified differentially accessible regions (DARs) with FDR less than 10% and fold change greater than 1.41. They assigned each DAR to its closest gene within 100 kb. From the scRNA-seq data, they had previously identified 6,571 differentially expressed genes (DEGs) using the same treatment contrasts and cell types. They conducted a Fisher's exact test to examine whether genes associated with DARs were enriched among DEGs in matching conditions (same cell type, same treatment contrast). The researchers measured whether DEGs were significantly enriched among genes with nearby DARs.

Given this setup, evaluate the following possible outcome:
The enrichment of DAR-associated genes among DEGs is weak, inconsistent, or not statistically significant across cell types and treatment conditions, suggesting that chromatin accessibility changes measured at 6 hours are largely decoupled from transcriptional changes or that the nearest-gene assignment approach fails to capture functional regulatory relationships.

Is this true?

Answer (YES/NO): NO